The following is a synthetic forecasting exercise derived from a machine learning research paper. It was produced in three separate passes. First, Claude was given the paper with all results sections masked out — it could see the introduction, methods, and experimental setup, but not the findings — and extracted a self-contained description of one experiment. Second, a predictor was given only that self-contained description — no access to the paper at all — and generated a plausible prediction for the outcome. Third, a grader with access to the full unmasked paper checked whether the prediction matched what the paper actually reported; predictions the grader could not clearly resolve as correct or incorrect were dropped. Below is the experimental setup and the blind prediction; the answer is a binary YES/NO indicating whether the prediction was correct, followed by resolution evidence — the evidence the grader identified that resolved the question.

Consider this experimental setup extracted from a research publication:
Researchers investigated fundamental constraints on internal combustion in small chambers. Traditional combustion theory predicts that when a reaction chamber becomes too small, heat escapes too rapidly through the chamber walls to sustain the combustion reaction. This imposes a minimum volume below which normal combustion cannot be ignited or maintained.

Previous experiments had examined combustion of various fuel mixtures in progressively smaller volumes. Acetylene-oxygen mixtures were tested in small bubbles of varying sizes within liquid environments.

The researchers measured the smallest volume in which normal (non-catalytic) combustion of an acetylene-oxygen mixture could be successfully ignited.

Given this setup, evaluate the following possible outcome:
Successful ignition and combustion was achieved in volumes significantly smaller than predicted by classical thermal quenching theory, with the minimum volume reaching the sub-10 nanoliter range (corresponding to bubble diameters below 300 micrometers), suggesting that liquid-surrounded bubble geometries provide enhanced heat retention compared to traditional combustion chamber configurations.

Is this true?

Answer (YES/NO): NO